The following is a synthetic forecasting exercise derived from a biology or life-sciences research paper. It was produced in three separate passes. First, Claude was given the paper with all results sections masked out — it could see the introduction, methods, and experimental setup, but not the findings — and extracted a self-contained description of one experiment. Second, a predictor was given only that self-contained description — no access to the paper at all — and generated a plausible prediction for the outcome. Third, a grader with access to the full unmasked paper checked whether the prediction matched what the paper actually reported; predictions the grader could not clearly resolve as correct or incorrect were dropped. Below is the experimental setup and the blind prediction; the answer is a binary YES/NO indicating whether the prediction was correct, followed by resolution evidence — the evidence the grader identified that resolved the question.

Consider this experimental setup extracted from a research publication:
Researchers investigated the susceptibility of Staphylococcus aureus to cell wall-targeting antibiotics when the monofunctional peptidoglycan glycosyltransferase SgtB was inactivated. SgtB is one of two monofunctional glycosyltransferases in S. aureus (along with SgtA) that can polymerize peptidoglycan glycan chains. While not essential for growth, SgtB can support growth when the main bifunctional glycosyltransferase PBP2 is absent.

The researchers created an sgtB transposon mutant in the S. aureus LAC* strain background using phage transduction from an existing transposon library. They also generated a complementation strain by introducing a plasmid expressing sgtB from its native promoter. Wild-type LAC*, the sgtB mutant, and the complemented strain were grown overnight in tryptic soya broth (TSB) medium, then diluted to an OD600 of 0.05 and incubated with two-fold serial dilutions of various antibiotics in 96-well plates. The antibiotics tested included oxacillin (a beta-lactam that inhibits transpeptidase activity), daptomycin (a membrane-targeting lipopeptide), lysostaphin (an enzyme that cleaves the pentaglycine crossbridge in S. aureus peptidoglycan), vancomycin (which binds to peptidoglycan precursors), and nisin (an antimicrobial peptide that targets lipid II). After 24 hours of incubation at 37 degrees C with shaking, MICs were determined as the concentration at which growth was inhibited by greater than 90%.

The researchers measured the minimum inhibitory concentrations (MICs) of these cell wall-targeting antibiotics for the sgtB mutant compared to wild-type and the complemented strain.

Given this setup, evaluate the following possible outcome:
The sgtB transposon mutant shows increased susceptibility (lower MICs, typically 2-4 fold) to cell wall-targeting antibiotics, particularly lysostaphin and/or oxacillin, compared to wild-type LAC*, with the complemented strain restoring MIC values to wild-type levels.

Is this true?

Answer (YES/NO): NO